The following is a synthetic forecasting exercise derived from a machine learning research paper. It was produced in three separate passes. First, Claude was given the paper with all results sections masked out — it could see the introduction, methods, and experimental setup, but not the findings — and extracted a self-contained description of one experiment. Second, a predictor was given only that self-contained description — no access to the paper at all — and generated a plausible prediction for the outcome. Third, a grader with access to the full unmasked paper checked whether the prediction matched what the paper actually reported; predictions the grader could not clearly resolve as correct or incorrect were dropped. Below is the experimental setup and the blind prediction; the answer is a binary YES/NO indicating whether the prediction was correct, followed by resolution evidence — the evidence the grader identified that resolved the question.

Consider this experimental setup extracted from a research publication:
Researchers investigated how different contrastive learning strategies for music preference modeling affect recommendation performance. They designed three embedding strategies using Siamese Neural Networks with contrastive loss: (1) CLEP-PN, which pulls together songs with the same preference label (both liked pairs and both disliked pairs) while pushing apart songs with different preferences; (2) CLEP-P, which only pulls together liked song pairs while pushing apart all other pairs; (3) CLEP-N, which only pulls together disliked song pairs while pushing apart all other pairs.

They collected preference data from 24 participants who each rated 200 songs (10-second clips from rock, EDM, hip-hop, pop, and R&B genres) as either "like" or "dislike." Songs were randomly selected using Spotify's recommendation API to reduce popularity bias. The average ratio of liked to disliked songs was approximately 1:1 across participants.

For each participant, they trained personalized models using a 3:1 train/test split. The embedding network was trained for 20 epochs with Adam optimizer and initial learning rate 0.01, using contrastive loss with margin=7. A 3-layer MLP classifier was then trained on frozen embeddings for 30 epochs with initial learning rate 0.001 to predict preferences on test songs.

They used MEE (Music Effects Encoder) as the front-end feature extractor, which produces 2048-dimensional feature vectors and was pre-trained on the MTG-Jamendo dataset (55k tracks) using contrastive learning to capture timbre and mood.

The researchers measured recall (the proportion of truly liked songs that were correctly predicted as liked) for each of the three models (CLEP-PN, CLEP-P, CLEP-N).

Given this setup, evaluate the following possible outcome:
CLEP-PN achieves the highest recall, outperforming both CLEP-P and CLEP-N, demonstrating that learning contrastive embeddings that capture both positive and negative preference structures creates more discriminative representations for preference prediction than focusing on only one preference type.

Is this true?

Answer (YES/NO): NO